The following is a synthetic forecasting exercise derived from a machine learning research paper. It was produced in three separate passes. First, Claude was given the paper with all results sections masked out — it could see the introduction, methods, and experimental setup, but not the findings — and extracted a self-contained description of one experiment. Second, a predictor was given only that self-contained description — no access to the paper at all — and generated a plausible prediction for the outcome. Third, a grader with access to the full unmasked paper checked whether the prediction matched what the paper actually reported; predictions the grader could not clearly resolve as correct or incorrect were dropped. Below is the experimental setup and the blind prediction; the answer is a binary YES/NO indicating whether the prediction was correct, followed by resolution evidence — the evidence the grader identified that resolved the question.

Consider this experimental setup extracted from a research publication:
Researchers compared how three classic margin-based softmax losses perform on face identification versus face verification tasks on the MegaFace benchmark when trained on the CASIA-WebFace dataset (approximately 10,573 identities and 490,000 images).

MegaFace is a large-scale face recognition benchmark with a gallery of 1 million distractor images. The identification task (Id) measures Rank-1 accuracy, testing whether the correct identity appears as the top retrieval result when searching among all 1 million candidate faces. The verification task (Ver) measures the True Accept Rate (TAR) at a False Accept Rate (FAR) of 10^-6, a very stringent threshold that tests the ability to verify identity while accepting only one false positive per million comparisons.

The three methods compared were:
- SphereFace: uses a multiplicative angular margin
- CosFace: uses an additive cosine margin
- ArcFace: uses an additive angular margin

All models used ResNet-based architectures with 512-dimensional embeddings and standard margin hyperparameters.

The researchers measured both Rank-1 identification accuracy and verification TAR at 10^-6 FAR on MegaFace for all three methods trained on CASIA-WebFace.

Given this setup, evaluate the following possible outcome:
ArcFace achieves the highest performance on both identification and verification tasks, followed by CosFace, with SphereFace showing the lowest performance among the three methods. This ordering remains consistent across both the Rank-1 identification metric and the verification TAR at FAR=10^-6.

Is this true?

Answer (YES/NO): NO